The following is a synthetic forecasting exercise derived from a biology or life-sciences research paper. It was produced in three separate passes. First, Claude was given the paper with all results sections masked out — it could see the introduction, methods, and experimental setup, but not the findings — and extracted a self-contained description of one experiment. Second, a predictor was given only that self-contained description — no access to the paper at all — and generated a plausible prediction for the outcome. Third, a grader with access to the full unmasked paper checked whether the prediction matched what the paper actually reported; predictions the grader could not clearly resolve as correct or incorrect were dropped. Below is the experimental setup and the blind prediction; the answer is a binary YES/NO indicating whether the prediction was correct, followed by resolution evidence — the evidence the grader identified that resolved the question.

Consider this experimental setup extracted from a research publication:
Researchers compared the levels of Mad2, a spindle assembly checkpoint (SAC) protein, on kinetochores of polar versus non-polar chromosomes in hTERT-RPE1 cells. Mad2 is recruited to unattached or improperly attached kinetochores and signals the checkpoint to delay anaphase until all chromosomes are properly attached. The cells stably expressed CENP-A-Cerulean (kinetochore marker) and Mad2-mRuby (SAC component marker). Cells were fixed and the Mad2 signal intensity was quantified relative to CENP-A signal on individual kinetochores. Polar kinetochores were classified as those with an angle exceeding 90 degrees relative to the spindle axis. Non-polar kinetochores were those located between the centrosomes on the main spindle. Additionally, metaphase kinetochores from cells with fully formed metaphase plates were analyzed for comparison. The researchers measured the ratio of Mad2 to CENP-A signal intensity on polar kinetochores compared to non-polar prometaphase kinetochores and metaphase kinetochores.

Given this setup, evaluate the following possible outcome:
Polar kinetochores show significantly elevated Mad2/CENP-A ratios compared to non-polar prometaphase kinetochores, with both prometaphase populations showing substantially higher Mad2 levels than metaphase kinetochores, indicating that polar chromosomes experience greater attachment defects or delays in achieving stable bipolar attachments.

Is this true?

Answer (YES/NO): YES